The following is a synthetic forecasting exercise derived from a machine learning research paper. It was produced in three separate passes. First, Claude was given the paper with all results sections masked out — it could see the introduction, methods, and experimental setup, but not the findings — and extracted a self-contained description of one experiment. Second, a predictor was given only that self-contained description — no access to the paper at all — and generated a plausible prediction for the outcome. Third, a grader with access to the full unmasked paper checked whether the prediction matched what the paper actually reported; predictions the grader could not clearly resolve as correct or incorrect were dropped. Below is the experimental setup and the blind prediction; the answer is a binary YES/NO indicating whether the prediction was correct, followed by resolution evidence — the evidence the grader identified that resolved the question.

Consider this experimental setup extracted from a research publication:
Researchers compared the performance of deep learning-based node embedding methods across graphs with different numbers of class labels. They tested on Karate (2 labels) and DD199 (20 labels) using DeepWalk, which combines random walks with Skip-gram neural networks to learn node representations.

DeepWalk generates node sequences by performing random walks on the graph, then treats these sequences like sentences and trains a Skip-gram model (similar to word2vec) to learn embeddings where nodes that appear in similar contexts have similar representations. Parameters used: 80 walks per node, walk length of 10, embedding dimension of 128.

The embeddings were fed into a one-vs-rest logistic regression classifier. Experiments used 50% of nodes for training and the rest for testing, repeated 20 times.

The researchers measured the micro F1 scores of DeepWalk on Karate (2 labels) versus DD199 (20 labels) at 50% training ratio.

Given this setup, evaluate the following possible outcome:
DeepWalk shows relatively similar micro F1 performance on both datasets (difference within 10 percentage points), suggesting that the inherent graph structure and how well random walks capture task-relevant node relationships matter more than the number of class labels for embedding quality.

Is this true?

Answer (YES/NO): NO